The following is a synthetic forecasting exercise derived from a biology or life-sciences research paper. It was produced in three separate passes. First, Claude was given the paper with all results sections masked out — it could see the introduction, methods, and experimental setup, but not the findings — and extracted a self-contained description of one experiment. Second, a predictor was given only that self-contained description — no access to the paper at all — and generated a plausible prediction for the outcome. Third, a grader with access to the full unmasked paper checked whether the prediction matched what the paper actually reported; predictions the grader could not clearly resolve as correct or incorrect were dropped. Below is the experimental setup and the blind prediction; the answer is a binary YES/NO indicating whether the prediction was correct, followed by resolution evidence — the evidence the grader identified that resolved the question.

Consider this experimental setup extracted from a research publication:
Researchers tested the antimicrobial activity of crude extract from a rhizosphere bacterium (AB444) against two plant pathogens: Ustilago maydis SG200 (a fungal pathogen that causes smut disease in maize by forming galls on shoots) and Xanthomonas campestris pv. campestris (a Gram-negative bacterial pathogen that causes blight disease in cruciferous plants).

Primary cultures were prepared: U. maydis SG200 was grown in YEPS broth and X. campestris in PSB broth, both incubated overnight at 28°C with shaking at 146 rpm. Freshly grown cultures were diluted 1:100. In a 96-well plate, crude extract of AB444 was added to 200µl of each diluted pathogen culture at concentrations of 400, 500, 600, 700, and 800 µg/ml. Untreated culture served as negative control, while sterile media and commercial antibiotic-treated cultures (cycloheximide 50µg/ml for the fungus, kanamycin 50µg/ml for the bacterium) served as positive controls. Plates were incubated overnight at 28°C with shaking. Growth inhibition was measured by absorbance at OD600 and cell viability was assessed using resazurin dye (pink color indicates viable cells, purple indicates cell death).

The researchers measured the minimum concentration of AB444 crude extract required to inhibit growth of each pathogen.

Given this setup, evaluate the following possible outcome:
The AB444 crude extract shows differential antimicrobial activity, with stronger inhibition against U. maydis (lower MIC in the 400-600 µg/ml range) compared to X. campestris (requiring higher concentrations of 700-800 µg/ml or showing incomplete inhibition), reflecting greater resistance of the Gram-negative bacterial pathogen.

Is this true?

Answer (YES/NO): NO